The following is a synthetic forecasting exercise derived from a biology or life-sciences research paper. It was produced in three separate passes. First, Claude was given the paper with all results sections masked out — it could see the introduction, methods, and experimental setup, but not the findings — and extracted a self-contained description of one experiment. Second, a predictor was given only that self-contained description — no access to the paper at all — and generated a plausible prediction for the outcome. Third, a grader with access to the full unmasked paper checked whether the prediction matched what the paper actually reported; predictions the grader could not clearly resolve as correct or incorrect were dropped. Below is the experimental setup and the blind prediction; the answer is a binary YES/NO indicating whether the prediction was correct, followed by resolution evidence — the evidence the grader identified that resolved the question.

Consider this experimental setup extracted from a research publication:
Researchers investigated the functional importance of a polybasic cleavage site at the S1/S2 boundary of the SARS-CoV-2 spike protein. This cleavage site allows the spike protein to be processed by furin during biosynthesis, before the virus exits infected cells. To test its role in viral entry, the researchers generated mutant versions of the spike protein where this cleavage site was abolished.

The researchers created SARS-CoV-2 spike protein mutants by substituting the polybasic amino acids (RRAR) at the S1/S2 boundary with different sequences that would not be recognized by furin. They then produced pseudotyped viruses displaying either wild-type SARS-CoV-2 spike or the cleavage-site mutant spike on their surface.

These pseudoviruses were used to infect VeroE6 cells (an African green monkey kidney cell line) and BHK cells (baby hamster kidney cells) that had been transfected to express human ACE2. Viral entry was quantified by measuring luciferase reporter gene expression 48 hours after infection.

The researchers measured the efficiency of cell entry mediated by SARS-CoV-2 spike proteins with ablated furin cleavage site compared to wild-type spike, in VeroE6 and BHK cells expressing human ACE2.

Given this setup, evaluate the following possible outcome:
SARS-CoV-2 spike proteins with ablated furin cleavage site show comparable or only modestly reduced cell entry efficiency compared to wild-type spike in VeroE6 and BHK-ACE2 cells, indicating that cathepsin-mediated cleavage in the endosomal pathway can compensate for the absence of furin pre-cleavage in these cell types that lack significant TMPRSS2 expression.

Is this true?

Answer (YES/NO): NO